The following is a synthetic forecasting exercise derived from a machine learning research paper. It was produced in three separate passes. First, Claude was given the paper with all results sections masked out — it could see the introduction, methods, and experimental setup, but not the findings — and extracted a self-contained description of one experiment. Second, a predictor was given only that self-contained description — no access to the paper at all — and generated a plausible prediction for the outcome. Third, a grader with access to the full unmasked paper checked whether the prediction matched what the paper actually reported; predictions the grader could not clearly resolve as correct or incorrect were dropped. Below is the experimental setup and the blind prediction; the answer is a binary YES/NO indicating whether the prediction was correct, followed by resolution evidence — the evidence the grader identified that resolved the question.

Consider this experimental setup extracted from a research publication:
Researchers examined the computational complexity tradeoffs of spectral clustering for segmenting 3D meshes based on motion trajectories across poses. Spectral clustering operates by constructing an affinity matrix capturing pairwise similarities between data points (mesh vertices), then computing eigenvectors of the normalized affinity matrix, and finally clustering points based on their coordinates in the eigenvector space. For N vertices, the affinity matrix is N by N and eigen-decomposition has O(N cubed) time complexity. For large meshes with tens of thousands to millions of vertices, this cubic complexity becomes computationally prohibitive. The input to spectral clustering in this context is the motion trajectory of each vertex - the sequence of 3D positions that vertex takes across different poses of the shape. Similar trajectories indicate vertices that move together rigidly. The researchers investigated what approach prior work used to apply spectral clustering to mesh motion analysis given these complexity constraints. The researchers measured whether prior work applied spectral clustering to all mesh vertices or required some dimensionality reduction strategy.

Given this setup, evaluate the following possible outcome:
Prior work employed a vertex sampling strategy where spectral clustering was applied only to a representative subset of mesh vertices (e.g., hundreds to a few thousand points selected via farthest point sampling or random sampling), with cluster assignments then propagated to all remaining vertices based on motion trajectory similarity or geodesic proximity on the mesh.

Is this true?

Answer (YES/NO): NO